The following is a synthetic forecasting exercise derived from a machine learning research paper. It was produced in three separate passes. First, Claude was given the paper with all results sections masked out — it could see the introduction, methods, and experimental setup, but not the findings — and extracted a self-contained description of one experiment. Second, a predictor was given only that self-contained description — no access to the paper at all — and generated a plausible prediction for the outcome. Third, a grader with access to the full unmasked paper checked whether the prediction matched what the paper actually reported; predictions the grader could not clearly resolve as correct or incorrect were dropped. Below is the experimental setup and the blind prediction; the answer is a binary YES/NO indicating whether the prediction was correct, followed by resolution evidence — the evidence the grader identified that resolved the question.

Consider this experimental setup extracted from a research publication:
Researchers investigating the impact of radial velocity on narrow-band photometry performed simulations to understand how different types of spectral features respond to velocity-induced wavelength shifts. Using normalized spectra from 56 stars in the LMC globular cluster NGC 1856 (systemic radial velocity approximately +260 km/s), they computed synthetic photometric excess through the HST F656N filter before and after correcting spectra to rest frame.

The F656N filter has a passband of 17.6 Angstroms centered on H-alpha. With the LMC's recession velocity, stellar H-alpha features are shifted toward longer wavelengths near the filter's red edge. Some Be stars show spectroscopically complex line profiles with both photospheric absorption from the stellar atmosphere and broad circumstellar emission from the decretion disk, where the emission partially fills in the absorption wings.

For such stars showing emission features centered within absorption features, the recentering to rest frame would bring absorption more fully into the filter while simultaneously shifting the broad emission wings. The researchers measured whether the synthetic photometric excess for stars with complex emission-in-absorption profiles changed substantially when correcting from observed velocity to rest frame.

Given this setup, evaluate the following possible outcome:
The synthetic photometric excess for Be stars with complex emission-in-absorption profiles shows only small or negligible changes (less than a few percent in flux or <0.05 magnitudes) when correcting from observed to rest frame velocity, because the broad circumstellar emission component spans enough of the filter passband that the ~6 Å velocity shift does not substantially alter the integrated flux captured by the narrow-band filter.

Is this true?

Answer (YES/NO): YES